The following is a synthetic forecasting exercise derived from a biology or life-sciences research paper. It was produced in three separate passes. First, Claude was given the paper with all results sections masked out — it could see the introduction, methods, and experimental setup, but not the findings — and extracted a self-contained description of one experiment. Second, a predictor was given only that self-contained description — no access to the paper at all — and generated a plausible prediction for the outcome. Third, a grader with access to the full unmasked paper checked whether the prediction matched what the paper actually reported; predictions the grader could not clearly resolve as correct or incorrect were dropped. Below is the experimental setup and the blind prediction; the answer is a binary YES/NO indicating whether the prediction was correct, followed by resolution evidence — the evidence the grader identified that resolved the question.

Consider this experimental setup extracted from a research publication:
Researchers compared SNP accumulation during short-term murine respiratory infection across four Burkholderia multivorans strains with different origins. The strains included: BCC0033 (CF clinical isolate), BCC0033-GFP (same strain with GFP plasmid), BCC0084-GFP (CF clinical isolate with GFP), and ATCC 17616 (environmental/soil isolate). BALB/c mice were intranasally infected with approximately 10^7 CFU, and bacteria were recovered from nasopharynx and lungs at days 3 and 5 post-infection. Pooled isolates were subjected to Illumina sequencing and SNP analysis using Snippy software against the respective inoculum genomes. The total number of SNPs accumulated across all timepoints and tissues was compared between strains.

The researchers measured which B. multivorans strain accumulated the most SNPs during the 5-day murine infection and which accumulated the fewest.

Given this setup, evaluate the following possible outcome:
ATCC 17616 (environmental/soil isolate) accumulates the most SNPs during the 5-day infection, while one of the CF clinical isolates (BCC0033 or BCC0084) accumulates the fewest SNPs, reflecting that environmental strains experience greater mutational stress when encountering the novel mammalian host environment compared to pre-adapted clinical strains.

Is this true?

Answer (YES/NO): YES